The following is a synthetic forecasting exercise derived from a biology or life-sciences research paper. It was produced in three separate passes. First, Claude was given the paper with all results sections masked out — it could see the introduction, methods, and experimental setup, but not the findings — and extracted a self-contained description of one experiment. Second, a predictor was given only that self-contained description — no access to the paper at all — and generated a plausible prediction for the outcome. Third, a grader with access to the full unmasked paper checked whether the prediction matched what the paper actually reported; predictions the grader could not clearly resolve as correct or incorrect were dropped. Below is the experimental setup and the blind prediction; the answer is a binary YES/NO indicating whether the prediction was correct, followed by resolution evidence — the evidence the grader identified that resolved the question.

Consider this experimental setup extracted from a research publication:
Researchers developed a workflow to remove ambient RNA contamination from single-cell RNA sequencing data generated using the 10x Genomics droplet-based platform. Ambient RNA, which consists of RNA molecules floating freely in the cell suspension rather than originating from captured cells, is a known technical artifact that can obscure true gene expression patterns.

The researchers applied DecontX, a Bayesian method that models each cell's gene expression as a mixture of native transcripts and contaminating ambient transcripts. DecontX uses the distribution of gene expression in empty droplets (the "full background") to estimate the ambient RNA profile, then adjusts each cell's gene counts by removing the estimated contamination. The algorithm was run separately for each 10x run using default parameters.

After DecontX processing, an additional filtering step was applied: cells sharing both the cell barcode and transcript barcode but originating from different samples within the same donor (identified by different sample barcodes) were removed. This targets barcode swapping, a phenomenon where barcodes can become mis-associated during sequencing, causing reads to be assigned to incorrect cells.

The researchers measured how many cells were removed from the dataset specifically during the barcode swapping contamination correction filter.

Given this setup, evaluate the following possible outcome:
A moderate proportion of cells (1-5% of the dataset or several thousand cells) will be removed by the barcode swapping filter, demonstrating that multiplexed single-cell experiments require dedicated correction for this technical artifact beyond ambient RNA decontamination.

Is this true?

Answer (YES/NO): YES